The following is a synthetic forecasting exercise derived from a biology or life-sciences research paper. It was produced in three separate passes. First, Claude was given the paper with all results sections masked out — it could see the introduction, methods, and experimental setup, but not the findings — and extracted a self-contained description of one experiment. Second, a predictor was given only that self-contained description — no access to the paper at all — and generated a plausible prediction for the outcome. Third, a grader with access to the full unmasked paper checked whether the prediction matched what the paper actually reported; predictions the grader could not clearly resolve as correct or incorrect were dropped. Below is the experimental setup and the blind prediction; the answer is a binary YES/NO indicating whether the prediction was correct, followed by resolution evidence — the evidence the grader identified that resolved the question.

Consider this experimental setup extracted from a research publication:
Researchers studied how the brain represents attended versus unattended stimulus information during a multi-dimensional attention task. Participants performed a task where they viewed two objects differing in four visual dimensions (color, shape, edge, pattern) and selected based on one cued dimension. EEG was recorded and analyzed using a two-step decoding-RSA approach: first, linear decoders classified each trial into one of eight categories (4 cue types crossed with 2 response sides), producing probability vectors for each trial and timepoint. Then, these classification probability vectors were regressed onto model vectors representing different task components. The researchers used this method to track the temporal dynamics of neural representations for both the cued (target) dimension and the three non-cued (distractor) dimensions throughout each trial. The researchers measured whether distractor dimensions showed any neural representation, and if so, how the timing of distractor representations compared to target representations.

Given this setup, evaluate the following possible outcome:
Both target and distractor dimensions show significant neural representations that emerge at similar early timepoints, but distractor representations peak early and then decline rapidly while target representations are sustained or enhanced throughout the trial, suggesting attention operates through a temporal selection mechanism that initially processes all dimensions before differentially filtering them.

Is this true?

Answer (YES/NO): YES